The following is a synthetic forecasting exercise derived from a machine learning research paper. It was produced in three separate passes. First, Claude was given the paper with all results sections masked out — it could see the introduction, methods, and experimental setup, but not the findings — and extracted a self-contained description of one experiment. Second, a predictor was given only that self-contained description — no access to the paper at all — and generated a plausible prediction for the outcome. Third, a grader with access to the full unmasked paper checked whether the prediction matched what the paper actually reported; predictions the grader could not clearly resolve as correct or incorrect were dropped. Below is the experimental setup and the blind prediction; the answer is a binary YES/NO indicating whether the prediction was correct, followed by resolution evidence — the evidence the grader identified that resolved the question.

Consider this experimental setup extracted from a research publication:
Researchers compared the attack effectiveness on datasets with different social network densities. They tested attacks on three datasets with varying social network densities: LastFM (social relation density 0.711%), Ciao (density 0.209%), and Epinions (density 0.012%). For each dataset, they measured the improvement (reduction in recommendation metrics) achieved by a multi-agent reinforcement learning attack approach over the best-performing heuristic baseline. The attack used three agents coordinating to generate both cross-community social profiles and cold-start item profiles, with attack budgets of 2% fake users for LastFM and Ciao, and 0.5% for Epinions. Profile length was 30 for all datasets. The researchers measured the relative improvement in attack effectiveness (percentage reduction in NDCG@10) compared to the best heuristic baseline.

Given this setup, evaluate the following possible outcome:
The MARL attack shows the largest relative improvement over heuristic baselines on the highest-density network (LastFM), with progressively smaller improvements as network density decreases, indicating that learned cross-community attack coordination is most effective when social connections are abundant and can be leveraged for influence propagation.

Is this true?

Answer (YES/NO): YES